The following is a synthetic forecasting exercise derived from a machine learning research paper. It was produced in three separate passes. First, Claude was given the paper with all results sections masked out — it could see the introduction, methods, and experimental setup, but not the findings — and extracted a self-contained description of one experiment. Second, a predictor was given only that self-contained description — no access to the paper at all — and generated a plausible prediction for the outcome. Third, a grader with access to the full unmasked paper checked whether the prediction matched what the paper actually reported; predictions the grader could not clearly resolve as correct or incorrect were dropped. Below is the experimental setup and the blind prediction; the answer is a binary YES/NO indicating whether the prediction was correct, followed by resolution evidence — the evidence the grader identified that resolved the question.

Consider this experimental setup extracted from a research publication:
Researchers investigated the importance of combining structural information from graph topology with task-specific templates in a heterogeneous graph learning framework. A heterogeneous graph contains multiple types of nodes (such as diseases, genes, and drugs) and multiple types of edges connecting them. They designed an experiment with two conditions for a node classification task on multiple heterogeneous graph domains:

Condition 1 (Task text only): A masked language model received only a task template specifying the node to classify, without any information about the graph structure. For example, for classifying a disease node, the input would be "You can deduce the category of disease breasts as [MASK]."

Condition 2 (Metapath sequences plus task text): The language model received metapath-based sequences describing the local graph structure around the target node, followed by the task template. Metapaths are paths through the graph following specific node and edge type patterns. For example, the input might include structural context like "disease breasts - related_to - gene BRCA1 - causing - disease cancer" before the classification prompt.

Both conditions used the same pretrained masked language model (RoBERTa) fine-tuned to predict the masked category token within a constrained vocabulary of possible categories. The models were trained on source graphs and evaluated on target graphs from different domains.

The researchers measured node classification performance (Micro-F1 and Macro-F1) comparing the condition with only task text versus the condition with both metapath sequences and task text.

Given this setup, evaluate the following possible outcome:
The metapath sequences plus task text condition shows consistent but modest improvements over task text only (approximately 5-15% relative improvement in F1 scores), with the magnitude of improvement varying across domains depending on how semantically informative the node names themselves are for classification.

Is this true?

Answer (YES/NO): NO